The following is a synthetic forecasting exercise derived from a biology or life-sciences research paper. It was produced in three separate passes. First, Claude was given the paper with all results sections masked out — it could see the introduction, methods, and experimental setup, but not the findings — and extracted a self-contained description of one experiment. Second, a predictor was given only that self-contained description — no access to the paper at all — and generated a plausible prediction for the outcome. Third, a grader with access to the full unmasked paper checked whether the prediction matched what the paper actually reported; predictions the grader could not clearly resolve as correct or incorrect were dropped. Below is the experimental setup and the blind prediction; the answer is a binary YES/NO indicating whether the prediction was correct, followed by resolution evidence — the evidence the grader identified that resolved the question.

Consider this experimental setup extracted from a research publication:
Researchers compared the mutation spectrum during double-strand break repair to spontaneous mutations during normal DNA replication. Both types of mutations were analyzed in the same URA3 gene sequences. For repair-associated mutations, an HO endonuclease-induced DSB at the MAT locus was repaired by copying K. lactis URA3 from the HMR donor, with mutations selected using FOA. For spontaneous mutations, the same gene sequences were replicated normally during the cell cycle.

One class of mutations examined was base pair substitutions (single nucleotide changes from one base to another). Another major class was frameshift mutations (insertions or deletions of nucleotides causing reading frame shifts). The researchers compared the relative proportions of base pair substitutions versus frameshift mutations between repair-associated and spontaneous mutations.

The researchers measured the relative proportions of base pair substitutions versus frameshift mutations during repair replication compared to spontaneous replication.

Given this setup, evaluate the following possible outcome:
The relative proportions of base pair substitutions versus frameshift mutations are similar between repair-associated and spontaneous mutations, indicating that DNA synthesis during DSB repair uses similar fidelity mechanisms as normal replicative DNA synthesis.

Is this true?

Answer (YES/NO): NO